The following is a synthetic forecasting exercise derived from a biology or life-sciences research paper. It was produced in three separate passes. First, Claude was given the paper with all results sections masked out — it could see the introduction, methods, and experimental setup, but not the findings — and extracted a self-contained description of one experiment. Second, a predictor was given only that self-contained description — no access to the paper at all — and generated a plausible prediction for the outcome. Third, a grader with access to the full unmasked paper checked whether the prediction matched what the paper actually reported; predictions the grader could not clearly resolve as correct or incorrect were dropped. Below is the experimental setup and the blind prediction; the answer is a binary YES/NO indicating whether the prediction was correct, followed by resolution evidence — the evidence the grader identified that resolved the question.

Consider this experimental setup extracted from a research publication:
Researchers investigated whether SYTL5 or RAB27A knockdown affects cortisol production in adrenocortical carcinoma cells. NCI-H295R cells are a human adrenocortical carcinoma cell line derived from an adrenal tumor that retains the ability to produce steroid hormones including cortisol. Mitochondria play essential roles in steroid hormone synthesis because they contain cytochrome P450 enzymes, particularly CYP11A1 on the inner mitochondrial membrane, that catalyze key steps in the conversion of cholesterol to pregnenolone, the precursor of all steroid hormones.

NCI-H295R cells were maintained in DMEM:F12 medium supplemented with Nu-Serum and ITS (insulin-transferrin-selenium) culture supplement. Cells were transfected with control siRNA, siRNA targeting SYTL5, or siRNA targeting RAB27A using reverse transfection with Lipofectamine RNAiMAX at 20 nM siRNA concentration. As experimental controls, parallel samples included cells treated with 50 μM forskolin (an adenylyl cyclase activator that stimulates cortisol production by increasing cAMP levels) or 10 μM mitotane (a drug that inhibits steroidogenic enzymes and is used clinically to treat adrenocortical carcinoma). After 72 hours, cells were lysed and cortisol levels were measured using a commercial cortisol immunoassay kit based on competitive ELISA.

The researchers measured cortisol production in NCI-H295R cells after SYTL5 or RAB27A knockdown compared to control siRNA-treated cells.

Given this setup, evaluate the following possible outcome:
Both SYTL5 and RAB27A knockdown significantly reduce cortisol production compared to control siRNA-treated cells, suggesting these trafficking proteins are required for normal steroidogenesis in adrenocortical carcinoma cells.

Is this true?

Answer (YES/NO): NO